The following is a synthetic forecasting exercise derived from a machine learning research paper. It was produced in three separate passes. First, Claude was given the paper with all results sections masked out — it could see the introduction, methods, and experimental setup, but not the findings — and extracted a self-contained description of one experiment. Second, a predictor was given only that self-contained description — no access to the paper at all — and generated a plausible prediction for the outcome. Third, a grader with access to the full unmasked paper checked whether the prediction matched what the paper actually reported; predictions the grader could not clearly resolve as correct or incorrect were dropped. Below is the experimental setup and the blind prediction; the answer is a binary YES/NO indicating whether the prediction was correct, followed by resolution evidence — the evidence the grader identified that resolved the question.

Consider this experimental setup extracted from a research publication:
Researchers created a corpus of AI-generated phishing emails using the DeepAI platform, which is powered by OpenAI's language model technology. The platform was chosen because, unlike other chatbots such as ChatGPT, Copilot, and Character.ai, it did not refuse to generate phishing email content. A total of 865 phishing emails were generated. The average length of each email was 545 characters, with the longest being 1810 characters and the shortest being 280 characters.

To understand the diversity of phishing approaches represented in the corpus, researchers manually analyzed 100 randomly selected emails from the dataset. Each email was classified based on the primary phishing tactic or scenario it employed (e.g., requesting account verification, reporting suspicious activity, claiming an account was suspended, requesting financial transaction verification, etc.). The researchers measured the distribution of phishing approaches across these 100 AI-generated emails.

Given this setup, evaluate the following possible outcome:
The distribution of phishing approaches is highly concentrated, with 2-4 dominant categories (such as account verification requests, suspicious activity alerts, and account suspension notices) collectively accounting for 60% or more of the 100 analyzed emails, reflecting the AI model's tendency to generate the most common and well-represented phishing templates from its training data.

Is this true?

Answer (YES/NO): YES